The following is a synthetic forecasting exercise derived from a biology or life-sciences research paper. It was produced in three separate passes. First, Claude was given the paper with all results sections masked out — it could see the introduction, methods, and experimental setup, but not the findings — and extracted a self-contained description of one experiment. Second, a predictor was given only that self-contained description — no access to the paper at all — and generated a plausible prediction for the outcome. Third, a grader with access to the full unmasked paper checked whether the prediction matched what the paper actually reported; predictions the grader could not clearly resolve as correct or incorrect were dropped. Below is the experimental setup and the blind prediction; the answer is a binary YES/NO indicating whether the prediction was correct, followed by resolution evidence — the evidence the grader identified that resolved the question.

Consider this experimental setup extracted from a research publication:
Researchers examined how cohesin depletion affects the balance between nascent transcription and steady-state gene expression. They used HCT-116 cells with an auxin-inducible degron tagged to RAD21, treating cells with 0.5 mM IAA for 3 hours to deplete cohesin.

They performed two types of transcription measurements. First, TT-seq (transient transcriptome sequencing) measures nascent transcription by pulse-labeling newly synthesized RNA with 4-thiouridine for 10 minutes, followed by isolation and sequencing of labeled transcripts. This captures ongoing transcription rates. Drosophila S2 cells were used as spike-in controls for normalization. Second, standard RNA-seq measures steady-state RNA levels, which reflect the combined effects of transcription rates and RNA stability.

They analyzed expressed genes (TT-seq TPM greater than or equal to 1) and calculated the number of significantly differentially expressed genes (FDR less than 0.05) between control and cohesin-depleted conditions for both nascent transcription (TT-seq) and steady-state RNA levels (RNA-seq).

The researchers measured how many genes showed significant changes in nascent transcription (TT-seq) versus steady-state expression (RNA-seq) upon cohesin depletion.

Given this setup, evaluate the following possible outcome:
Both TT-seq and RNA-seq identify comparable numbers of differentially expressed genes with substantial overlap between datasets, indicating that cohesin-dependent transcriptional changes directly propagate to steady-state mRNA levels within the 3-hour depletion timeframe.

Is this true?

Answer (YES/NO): NO